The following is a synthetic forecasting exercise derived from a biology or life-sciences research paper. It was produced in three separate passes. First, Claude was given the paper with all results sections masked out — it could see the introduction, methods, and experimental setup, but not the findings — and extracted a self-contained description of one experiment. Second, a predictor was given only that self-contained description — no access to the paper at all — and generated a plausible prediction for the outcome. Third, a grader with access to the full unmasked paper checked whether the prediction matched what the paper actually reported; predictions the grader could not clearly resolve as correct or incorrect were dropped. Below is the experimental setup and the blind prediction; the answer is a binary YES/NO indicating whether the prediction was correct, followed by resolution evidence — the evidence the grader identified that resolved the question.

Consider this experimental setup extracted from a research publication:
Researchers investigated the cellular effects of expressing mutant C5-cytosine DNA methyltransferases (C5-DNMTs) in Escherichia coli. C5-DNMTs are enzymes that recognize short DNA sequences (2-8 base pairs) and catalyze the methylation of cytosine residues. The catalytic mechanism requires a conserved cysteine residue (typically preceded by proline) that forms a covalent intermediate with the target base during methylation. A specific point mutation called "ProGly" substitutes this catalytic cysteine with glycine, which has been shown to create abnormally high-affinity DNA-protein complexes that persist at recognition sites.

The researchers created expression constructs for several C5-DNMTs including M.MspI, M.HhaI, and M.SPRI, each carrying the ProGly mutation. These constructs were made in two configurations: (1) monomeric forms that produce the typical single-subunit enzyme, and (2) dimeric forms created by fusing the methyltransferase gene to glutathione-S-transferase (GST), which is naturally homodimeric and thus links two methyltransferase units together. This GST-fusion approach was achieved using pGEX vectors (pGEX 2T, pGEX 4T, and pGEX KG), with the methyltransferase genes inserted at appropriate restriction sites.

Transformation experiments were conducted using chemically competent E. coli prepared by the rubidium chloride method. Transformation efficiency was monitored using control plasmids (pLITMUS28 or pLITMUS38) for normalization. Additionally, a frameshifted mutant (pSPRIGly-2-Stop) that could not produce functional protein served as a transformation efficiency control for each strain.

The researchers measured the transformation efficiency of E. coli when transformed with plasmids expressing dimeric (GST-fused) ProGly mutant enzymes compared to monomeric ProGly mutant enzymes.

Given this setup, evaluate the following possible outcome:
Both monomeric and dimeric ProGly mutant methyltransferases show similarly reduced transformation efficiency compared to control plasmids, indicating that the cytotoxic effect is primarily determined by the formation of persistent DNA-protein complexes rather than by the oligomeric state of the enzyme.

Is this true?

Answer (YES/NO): NO